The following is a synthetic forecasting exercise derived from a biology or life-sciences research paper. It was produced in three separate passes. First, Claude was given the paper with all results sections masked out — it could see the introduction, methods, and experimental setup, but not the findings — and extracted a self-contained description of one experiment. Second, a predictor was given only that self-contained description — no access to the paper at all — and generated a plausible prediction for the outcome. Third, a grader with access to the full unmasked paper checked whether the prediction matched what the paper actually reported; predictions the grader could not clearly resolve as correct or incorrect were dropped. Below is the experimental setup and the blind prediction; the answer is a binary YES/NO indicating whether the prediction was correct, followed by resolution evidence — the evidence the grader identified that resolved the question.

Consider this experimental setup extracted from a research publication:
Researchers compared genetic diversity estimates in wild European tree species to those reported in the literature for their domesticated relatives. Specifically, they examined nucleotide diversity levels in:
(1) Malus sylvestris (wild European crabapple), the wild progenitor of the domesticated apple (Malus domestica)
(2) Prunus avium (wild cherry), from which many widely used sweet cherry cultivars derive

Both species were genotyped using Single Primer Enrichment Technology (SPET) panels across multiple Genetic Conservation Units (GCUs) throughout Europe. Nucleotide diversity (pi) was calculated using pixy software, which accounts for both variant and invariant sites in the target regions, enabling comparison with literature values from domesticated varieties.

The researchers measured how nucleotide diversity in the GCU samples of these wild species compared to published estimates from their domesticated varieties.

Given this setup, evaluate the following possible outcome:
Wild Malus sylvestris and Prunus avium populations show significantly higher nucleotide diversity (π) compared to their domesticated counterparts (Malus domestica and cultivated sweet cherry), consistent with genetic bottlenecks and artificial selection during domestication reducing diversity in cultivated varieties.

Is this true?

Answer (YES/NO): NO